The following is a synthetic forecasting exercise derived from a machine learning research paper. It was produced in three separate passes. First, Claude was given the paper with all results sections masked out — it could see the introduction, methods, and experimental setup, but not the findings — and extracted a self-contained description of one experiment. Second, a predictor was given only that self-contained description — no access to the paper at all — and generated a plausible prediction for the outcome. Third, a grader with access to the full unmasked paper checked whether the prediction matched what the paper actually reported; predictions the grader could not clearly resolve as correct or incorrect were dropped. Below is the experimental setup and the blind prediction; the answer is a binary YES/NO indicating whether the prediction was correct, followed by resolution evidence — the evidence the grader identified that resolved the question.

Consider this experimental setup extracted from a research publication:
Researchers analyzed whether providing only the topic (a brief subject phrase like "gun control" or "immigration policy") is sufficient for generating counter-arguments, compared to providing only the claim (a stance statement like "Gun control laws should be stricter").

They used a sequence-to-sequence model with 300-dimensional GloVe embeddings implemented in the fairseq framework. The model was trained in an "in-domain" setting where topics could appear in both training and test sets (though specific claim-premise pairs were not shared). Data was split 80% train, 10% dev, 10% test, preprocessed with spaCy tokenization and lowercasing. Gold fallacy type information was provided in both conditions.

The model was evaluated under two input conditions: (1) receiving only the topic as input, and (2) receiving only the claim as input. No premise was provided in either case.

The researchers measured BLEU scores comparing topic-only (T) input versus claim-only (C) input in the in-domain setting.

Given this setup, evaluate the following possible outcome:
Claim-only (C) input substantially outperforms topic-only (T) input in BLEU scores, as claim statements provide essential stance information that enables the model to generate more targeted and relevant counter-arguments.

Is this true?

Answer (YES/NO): NO